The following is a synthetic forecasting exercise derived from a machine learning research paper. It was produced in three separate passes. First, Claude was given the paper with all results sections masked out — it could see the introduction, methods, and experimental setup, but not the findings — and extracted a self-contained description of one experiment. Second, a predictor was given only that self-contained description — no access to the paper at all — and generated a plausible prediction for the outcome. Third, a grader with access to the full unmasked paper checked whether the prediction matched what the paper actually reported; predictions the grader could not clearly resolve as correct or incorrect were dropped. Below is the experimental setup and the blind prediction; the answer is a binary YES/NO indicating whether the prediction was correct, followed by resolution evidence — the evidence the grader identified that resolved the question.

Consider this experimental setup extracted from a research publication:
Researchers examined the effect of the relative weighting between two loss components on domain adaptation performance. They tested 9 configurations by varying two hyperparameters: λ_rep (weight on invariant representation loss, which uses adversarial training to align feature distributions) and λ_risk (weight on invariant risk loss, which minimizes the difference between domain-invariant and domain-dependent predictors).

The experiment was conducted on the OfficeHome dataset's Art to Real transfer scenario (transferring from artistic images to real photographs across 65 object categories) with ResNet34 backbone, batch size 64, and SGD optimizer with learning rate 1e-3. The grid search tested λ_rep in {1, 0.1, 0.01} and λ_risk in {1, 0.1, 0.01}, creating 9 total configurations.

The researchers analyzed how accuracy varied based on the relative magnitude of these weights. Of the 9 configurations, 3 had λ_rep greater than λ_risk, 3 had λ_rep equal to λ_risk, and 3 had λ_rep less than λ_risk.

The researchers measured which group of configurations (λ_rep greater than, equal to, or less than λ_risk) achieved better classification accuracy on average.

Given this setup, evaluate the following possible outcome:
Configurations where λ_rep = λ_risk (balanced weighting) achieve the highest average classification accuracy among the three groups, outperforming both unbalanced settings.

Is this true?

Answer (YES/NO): NO